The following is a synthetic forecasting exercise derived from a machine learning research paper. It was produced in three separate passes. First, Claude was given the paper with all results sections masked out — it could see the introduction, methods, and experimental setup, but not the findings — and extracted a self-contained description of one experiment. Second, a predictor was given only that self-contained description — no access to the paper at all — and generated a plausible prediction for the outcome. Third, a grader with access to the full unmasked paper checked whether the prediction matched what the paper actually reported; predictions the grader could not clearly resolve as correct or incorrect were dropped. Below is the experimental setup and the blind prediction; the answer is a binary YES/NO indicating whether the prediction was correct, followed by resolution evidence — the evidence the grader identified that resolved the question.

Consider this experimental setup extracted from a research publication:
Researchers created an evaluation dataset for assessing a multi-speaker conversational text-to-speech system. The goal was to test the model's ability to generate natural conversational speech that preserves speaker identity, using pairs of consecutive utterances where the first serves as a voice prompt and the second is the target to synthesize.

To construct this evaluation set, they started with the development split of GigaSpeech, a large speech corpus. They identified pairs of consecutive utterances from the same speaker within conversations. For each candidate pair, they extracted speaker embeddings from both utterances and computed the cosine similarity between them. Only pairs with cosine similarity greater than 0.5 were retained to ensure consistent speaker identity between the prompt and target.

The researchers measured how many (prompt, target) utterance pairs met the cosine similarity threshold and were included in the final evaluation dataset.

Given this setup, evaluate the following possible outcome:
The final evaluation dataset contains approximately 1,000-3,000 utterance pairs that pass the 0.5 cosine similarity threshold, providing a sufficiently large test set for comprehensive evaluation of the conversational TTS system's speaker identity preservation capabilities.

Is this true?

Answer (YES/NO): NO